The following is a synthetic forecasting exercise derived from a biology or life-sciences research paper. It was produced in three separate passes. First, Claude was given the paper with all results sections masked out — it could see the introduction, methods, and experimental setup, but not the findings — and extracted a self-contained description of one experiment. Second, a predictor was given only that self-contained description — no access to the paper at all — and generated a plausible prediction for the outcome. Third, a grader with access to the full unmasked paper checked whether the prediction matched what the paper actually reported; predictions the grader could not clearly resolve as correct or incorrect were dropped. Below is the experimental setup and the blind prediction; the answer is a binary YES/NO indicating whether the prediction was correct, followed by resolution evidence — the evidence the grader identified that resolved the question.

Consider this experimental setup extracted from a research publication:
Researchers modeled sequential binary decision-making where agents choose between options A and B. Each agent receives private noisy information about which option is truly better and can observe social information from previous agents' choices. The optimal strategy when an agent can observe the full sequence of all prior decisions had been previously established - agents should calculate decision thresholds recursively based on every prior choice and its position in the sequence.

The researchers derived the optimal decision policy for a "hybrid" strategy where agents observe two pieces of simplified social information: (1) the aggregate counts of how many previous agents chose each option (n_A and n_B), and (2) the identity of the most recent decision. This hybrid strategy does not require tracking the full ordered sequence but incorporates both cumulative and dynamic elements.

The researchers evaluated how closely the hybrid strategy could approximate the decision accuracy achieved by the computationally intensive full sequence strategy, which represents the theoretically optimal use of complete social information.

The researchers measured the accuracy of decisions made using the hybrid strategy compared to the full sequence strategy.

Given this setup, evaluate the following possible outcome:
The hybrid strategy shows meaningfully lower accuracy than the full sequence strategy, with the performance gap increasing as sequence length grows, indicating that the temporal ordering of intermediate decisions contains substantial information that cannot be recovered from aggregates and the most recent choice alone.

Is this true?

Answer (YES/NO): NO